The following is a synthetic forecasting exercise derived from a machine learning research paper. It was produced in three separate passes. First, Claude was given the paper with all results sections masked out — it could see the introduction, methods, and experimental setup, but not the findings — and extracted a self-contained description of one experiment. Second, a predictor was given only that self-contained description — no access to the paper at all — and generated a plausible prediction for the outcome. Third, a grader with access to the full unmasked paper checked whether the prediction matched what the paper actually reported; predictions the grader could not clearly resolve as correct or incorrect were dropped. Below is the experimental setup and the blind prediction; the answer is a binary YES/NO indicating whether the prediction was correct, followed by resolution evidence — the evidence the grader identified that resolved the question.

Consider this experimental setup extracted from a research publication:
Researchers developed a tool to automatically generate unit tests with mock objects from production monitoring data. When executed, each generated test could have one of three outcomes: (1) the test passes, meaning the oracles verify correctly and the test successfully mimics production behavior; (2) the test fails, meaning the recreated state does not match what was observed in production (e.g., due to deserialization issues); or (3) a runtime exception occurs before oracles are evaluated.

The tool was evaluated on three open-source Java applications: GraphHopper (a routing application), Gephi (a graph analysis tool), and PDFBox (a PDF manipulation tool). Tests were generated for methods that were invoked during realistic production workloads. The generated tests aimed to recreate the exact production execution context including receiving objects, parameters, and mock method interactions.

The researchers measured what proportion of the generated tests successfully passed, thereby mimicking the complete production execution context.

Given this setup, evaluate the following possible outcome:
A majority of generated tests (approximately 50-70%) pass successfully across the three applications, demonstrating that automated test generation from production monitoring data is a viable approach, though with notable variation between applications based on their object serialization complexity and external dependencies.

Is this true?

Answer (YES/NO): NO